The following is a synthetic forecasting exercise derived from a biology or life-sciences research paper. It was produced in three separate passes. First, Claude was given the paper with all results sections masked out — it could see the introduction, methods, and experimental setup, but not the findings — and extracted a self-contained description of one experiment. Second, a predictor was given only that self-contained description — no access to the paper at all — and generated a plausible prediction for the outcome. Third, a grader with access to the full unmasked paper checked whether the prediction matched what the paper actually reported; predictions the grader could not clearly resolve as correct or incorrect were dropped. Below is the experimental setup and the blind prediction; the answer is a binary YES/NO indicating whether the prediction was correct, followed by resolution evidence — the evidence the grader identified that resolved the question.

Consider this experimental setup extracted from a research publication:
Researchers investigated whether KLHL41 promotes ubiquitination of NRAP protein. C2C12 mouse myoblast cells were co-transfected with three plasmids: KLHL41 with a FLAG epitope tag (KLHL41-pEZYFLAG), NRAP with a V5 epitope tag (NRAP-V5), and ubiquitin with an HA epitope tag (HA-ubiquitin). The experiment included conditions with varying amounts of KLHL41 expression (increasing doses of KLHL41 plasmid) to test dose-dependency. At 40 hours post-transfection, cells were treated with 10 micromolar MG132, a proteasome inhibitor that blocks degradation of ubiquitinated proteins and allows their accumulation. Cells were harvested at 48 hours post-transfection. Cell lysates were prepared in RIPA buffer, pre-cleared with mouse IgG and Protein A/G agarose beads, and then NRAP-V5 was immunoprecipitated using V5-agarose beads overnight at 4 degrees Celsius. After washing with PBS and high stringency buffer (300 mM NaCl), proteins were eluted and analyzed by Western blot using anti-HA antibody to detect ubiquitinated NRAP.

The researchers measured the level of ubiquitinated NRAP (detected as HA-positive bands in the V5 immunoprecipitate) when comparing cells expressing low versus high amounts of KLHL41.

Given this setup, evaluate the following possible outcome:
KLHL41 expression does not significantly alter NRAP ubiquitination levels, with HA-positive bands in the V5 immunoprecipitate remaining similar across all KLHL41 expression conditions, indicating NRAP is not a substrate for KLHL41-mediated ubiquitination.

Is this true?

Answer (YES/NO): NO